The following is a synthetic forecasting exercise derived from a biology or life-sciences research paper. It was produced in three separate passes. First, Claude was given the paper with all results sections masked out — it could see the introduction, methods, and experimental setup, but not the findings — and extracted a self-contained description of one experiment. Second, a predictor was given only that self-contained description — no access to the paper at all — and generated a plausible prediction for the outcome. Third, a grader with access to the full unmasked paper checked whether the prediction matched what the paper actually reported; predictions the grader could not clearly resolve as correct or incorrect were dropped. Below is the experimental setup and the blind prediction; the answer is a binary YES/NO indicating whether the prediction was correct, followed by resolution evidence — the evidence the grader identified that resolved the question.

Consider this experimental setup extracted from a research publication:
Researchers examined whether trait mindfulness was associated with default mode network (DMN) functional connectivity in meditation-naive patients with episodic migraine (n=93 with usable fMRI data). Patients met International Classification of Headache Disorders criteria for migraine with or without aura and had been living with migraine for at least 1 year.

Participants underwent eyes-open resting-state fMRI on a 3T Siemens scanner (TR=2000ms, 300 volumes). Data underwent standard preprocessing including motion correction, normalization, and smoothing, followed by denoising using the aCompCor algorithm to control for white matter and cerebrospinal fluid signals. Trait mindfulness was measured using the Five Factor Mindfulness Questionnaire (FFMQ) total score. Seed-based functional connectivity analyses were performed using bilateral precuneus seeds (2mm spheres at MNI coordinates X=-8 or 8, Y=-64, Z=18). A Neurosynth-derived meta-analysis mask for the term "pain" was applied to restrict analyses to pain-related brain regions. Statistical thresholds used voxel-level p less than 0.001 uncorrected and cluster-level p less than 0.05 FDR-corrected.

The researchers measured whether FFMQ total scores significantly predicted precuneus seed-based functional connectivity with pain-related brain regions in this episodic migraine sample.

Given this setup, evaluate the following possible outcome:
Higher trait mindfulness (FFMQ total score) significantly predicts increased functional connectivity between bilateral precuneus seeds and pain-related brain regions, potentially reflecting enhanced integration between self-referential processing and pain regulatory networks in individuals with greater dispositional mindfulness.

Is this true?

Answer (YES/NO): NO